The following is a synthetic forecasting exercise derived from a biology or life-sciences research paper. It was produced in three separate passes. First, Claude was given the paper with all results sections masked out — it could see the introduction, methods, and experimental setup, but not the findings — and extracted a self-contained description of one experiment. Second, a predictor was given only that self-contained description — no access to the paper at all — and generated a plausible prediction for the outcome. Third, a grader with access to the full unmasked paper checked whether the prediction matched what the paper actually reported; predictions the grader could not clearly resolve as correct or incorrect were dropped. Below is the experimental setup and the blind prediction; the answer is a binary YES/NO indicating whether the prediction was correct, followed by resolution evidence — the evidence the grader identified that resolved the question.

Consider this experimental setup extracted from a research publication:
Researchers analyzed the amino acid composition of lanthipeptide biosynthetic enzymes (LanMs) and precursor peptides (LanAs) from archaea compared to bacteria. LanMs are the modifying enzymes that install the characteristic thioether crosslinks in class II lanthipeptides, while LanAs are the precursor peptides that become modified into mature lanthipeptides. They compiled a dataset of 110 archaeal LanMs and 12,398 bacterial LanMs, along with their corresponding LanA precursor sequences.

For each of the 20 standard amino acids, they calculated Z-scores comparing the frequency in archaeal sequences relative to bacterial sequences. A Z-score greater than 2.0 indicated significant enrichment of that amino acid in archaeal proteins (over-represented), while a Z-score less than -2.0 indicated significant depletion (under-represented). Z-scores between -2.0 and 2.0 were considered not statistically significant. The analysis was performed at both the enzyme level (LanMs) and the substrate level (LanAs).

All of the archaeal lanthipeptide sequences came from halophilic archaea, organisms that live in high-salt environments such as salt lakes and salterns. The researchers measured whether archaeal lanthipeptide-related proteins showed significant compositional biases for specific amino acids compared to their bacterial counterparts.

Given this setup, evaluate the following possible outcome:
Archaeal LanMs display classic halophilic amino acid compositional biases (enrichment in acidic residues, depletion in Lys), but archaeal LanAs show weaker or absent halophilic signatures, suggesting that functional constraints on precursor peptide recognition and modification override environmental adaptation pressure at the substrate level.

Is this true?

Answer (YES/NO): NO